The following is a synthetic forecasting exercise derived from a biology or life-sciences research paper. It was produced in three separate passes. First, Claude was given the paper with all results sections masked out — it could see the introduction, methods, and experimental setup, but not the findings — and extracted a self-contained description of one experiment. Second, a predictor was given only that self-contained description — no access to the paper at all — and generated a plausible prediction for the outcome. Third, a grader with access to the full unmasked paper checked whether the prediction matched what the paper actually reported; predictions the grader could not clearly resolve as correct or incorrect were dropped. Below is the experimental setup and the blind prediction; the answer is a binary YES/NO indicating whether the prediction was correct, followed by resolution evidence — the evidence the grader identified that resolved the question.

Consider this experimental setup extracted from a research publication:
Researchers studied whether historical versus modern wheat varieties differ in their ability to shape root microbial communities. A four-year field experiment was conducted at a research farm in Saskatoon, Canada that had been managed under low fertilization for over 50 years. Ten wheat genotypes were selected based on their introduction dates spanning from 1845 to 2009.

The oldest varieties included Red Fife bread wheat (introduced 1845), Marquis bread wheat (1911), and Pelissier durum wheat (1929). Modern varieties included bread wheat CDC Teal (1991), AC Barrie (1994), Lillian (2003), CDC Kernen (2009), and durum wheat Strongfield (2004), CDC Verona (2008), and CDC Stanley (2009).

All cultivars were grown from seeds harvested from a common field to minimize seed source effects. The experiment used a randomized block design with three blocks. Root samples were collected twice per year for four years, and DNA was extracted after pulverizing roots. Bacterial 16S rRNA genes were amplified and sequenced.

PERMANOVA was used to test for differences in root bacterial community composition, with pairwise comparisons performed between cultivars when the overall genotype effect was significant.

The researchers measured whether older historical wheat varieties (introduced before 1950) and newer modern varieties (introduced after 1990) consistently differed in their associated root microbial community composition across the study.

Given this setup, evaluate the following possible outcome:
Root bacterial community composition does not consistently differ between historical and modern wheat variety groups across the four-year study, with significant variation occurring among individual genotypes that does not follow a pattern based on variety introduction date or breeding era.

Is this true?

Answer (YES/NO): NO